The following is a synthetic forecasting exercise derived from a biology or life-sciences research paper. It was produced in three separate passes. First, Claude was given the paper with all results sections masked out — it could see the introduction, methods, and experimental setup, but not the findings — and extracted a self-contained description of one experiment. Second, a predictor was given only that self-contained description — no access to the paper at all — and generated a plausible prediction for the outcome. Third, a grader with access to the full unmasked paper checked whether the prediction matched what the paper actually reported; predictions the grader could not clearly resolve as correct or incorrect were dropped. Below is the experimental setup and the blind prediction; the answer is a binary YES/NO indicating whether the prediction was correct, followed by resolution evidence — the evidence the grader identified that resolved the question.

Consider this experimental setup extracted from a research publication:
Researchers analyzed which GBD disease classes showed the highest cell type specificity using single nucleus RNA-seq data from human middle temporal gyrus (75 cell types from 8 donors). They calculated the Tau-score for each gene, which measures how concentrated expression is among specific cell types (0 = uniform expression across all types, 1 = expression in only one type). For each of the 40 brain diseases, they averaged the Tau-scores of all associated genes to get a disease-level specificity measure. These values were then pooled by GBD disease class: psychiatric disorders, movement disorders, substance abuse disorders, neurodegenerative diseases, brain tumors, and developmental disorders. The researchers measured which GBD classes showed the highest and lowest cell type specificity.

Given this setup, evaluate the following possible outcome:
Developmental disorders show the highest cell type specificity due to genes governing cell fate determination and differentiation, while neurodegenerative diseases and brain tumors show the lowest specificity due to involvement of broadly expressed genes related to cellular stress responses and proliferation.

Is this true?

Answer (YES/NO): NO